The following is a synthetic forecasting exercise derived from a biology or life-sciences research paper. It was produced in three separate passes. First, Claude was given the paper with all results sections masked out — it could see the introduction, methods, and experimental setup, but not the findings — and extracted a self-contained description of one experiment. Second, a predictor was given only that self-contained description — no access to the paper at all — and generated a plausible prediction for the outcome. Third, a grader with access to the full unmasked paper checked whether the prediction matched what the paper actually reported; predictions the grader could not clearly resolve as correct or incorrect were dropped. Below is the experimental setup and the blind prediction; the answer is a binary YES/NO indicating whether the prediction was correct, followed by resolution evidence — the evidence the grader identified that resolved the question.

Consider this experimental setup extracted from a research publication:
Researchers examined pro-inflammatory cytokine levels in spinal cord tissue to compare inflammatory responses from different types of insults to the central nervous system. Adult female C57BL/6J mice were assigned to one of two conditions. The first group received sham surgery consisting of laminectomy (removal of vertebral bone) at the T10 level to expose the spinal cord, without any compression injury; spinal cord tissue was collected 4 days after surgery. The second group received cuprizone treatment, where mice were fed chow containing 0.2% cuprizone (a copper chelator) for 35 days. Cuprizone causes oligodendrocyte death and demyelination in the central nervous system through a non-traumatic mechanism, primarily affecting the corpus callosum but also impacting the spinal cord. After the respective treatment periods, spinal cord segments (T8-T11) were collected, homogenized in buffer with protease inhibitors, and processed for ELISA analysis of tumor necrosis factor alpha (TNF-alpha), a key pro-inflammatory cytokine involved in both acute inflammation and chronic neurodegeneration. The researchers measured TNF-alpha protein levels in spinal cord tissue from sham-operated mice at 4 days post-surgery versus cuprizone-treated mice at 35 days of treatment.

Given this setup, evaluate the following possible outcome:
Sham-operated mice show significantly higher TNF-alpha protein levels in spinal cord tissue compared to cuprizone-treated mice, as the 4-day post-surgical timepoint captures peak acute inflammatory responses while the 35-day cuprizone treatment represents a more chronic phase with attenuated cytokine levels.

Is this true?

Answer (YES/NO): NO